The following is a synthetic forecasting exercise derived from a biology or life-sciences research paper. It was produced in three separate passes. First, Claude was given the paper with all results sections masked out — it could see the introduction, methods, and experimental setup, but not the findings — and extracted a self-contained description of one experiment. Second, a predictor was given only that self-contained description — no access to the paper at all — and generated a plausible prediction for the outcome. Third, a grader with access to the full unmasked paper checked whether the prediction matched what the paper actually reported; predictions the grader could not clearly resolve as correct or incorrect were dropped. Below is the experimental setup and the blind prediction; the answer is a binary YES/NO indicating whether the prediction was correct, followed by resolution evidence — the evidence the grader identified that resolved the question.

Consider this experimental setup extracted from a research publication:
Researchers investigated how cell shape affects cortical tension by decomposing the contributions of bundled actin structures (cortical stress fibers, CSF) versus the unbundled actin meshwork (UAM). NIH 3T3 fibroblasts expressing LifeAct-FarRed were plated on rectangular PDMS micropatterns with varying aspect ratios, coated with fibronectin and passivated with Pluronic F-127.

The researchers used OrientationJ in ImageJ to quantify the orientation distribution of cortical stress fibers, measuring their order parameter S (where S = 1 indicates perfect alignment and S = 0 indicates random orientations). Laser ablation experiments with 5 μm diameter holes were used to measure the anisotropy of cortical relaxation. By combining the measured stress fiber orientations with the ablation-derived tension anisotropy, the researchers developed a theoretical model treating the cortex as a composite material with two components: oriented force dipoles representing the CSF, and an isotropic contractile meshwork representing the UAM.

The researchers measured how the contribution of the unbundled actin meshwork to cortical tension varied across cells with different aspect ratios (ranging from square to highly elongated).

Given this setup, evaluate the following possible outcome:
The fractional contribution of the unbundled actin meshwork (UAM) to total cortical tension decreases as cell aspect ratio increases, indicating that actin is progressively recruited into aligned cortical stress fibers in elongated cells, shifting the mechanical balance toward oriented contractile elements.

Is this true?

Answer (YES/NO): NO